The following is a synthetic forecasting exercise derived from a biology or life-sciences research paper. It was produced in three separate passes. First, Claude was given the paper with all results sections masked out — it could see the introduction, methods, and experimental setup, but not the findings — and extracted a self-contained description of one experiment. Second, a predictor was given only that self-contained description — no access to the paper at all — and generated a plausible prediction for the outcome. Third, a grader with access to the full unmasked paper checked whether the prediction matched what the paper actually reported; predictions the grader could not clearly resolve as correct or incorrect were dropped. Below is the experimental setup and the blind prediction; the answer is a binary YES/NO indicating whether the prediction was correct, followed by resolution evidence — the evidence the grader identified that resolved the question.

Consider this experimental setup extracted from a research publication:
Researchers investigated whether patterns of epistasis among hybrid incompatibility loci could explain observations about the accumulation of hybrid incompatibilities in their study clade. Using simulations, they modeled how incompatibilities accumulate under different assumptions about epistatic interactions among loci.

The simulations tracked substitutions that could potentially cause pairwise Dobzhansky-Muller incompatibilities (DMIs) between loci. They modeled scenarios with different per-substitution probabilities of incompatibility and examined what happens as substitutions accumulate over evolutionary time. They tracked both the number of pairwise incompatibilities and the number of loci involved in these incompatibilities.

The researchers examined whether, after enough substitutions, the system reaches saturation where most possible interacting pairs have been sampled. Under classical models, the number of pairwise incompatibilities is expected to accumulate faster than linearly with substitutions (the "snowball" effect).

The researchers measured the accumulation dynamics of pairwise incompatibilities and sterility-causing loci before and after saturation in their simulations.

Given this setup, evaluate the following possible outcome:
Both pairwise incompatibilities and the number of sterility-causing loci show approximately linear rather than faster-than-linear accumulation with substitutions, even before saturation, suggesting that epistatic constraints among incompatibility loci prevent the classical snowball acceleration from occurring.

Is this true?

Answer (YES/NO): NO